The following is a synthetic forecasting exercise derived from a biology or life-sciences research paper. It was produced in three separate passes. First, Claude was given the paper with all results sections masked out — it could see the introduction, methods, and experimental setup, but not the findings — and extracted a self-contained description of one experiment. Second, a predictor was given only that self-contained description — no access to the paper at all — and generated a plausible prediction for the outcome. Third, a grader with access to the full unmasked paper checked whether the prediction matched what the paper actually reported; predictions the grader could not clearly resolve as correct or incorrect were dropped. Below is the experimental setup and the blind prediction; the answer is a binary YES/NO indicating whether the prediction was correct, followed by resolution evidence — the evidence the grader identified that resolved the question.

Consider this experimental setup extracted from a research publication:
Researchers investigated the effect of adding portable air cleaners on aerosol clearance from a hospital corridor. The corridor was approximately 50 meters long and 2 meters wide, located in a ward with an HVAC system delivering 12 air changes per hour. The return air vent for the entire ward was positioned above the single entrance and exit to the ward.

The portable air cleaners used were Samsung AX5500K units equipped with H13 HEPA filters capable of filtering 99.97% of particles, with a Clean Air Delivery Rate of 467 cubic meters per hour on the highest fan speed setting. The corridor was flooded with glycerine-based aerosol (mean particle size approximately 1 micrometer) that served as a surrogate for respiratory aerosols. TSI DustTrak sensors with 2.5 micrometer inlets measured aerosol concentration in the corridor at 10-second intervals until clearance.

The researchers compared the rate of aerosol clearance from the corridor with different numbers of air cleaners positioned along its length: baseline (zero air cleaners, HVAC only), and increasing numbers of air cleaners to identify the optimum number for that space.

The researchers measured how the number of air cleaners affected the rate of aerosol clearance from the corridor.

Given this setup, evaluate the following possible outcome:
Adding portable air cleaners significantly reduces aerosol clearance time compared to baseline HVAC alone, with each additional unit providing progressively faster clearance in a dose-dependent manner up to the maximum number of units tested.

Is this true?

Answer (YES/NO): NO